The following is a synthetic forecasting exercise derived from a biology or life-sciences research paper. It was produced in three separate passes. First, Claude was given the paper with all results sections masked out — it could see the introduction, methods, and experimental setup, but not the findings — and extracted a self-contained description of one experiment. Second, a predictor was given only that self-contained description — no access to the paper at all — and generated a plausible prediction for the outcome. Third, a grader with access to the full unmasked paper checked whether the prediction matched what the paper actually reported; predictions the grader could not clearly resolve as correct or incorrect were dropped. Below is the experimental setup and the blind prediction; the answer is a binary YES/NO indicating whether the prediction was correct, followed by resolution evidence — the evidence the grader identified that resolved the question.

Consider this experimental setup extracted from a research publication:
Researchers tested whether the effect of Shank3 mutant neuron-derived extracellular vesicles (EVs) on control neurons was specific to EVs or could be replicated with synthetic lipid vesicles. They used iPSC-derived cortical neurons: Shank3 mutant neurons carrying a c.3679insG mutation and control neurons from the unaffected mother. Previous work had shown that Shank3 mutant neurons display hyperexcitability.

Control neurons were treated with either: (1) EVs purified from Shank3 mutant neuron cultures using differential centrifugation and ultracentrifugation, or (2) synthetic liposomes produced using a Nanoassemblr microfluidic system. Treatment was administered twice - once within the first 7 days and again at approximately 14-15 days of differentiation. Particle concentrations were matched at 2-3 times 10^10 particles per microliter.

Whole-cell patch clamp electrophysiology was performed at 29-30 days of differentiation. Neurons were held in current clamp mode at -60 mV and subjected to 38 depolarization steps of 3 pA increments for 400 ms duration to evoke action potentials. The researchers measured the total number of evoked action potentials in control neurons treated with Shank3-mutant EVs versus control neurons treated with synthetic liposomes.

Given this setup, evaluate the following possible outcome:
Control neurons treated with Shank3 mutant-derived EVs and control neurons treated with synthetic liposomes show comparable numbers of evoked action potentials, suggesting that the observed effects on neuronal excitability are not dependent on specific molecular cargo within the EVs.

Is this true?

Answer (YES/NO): NO